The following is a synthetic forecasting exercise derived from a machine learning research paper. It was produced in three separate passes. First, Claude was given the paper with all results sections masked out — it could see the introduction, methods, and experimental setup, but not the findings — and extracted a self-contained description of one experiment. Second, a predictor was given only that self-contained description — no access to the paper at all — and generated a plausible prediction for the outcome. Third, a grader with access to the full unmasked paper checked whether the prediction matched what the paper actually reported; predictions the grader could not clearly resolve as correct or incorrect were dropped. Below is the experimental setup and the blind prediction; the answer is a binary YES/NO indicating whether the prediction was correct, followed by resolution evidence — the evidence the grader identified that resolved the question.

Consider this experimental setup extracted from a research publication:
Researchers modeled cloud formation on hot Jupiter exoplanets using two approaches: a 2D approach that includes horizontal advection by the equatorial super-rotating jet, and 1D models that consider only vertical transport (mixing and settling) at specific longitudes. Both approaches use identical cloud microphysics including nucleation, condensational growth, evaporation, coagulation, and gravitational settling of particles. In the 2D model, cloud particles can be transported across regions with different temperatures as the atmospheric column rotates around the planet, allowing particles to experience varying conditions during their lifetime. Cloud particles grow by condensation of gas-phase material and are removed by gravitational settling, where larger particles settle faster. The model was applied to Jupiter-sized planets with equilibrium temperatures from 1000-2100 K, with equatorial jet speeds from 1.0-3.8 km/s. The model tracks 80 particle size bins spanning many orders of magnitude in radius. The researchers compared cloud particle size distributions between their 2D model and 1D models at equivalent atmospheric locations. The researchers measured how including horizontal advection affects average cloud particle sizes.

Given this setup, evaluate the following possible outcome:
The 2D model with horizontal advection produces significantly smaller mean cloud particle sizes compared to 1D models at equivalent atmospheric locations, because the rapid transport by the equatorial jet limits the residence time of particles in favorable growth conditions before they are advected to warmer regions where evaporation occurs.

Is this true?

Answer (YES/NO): NO